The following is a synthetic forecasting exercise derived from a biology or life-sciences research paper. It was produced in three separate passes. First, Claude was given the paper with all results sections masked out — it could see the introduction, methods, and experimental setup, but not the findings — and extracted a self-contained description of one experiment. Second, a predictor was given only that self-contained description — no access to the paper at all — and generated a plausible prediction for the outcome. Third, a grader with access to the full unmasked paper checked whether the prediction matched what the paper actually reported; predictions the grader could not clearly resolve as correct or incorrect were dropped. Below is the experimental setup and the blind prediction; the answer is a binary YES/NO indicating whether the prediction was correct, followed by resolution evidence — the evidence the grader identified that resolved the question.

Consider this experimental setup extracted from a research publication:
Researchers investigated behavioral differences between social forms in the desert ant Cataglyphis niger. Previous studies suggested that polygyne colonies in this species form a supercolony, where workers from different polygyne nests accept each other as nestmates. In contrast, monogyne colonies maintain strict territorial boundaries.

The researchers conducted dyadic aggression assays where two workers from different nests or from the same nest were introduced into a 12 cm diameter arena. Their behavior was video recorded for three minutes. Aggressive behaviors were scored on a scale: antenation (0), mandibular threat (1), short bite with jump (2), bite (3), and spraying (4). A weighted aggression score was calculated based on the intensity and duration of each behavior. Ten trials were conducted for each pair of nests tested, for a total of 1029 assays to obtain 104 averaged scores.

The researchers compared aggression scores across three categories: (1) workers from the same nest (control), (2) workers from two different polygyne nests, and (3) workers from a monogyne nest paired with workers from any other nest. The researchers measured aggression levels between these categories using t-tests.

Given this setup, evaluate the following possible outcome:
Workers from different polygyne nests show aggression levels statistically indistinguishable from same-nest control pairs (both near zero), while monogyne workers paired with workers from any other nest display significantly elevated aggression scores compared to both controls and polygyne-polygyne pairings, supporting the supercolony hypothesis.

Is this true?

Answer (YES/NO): YES